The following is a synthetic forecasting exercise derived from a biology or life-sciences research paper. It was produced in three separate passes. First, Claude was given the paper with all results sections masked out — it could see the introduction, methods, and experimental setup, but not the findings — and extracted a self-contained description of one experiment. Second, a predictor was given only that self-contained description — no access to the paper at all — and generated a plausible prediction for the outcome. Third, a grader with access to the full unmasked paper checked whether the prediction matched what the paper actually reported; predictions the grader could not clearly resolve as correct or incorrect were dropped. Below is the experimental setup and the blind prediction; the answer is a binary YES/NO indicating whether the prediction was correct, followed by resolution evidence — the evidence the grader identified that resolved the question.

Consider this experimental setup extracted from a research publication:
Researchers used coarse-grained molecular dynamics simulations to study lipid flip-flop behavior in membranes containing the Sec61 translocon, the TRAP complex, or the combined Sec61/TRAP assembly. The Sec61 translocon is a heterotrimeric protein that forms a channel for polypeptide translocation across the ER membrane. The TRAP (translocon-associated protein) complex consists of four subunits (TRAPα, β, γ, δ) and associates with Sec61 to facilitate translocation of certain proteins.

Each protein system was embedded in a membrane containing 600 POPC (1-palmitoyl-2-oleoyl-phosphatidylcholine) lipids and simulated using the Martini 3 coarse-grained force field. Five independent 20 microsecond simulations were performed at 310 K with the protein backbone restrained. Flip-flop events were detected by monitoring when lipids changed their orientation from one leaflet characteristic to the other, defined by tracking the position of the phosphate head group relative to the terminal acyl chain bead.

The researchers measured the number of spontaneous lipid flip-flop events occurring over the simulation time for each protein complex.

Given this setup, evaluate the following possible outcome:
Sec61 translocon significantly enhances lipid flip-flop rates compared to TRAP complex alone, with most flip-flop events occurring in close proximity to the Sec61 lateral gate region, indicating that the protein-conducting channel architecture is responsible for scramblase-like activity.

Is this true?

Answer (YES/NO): YES